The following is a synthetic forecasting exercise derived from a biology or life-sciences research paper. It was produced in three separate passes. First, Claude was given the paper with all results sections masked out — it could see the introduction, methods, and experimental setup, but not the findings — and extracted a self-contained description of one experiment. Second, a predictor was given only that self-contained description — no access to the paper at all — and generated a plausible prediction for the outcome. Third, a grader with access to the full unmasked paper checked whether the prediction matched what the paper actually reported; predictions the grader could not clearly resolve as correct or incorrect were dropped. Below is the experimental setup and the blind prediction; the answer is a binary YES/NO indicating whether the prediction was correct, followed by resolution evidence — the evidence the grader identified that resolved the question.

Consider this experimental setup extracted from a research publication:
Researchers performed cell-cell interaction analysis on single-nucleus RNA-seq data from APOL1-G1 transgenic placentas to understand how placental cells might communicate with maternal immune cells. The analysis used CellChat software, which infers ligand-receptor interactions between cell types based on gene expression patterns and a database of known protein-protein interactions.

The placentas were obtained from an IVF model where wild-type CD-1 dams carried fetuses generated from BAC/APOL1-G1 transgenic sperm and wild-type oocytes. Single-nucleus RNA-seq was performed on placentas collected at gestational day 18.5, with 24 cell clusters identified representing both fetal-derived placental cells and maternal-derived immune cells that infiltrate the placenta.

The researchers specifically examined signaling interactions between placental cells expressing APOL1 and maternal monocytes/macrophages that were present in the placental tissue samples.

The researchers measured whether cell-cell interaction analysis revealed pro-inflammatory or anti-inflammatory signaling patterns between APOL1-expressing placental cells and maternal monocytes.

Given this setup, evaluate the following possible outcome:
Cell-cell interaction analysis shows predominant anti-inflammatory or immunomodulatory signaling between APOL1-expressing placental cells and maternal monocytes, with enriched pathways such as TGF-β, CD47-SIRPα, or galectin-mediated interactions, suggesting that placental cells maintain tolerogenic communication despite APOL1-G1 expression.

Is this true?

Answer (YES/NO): NO